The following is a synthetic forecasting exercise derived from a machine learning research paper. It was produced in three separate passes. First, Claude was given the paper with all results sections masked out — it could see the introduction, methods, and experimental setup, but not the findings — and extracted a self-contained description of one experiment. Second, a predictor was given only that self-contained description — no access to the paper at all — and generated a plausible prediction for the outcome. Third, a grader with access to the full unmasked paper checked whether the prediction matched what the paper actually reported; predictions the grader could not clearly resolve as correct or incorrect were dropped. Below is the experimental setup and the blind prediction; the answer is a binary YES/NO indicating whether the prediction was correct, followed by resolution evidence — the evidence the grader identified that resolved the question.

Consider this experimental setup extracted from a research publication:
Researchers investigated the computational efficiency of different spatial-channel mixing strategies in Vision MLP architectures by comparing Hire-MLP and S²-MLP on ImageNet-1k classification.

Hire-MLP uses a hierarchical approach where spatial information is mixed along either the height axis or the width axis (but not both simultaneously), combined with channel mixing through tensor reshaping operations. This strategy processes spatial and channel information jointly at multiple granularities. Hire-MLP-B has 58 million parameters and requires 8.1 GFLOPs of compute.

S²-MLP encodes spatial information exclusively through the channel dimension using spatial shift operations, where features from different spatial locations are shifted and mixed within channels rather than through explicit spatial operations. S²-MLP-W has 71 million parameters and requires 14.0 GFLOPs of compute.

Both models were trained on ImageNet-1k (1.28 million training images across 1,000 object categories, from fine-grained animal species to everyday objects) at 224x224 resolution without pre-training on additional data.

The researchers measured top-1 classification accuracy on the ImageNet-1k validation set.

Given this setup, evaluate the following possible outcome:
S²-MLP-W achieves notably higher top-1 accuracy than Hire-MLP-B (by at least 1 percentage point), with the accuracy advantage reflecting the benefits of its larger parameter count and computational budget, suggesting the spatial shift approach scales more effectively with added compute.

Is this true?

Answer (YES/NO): NO